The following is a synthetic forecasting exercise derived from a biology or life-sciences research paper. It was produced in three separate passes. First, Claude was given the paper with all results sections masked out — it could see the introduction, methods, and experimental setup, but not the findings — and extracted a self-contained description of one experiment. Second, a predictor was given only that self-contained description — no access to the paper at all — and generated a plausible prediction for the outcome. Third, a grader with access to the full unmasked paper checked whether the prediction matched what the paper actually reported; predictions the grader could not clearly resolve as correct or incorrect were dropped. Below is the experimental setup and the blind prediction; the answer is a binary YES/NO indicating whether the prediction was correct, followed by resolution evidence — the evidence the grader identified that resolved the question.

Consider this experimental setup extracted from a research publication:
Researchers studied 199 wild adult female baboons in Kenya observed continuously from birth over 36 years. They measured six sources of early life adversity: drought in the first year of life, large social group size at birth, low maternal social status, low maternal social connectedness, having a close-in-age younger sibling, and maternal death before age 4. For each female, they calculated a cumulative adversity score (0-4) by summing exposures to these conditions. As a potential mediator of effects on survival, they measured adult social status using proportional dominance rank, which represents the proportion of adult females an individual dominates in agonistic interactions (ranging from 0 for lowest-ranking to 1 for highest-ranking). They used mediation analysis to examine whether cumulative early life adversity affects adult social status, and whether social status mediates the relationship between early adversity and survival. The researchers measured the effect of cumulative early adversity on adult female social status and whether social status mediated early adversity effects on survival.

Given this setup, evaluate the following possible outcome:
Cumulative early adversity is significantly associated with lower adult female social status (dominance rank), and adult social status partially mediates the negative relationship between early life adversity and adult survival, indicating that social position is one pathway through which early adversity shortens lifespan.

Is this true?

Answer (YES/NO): NO